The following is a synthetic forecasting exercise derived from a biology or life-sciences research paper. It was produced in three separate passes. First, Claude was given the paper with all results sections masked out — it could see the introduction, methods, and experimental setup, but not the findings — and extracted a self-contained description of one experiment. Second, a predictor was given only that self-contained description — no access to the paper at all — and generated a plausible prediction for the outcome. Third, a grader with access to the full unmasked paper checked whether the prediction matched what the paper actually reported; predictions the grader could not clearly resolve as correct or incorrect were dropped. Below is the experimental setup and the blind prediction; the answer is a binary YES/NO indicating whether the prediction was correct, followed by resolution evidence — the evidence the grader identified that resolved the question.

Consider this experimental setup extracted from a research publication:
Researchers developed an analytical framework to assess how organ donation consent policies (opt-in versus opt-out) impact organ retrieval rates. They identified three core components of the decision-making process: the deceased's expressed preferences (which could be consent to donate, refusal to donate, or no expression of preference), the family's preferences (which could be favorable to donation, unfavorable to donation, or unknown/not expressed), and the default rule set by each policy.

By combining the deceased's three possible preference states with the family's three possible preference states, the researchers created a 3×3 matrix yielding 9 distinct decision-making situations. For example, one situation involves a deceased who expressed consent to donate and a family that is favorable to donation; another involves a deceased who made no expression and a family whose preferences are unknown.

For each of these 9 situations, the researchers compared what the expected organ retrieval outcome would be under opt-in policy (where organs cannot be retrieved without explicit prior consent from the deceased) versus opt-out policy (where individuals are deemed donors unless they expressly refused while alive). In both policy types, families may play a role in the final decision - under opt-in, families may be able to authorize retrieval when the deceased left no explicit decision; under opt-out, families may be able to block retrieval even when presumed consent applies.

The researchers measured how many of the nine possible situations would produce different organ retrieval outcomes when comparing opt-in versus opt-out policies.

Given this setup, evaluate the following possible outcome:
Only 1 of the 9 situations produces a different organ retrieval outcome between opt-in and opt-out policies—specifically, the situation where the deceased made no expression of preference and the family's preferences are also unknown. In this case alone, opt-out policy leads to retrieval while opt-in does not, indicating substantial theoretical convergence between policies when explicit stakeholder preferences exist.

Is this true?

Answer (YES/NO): YES